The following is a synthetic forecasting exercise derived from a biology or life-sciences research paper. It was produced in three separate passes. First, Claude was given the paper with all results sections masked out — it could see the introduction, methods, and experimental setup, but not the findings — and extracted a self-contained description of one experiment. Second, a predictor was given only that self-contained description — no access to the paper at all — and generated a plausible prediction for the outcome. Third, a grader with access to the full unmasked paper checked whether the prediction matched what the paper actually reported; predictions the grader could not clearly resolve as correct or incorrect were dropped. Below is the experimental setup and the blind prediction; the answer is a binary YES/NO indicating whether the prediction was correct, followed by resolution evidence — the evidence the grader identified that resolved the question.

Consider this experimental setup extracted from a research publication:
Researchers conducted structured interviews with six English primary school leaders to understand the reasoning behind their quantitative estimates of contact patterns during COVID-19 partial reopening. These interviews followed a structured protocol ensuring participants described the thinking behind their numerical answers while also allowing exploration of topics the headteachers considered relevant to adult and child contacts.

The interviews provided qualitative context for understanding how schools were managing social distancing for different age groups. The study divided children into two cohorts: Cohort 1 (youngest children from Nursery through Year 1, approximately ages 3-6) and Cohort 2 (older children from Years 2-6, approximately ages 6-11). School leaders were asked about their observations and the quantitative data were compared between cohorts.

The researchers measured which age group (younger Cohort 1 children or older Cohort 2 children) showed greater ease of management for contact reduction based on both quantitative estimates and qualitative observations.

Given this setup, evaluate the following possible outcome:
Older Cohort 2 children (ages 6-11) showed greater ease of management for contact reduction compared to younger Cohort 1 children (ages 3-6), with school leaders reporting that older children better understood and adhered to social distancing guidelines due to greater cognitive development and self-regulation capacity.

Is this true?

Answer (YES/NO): NO